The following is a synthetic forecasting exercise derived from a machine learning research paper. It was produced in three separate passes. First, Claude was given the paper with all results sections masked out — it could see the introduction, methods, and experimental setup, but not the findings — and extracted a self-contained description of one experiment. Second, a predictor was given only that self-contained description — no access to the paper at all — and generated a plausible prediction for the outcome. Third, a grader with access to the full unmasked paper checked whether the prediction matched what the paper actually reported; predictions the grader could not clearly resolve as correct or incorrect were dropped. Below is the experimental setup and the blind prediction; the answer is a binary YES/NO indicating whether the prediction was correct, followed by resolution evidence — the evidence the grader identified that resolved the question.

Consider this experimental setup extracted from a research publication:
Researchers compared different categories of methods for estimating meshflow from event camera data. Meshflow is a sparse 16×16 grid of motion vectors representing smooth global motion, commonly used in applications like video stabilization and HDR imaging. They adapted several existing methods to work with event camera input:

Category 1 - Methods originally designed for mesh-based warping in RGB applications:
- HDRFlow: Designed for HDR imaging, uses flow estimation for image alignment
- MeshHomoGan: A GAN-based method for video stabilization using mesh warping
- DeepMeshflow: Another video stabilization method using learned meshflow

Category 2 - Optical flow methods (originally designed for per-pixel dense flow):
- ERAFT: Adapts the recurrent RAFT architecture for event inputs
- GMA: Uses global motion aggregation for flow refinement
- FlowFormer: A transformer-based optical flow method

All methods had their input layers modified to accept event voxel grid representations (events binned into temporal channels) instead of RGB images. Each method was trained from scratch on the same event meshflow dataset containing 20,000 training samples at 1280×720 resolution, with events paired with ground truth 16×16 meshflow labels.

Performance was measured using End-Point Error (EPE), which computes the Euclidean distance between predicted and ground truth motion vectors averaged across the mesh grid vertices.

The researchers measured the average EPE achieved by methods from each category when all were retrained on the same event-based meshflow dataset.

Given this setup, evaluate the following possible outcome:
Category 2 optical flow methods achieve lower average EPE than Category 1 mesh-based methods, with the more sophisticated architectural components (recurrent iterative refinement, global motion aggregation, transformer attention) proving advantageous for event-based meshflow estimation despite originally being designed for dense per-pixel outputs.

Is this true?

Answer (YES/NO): YES